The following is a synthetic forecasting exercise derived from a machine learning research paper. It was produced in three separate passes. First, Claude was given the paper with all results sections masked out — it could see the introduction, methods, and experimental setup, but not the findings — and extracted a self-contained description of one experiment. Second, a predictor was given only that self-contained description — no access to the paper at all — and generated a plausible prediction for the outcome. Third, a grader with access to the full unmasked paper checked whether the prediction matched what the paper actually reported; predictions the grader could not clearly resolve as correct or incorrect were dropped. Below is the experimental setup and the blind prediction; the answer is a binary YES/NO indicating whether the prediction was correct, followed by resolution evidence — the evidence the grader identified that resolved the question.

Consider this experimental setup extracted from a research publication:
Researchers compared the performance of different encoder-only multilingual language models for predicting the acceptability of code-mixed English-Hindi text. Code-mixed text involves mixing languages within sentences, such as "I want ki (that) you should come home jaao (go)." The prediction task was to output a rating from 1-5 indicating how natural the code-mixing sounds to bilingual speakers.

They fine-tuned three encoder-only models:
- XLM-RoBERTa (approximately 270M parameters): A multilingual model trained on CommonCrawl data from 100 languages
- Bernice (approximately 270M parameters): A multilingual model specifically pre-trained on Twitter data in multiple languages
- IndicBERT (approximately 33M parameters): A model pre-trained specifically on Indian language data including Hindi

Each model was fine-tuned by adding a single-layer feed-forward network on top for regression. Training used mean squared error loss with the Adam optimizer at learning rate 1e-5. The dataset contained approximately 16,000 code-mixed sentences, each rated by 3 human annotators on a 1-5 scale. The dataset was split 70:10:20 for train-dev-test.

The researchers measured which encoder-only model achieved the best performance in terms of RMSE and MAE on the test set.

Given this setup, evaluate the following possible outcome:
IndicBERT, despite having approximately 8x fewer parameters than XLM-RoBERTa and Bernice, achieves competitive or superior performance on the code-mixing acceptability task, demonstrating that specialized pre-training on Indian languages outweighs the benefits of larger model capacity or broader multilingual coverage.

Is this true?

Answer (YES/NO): YES